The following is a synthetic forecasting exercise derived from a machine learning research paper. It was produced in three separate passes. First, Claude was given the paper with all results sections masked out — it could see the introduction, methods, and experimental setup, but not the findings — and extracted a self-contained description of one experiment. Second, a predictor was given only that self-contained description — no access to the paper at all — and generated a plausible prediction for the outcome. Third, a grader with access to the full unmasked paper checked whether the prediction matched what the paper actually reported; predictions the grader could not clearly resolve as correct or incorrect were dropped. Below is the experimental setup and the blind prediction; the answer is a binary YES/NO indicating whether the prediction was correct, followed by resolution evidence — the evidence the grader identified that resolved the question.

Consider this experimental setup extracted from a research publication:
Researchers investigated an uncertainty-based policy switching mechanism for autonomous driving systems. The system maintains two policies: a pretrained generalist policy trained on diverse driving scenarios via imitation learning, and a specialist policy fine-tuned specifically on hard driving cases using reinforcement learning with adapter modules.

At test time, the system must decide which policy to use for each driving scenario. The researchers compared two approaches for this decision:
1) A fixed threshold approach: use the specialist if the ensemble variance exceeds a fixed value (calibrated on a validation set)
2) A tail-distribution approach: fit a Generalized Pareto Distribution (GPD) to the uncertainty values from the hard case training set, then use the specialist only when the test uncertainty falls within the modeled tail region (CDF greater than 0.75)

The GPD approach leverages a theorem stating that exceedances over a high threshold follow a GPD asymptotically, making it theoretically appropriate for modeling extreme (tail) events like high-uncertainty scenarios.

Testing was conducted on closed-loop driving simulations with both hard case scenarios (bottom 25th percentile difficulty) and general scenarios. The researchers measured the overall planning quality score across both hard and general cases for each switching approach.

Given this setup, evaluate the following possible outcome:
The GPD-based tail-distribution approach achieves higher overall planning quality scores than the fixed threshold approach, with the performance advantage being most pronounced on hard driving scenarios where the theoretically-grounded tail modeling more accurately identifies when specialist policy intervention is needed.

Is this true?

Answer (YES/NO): NO